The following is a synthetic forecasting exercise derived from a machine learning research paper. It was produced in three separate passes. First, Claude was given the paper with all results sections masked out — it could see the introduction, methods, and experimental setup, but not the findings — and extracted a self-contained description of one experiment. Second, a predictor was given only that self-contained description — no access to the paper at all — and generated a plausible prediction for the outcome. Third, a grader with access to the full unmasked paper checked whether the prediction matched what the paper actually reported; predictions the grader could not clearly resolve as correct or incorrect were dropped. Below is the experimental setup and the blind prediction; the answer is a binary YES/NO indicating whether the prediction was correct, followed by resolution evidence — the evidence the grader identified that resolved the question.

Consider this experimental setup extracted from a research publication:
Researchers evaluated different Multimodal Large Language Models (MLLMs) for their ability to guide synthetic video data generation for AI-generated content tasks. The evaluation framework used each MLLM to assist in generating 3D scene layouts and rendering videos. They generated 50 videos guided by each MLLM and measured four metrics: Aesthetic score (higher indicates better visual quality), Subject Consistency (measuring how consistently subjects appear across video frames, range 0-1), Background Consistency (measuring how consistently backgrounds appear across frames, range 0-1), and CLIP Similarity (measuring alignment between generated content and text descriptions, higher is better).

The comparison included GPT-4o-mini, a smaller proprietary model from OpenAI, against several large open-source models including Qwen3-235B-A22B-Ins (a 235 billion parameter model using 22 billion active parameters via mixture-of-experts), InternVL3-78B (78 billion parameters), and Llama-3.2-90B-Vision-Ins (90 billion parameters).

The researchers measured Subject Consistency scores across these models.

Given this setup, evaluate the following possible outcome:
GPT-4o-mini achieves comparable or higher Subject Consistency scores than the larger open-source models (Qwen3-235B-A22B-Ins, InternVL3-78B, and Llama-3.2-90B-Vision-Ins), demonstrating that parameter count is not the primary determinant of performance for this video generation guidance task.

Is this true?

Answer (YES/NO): NO